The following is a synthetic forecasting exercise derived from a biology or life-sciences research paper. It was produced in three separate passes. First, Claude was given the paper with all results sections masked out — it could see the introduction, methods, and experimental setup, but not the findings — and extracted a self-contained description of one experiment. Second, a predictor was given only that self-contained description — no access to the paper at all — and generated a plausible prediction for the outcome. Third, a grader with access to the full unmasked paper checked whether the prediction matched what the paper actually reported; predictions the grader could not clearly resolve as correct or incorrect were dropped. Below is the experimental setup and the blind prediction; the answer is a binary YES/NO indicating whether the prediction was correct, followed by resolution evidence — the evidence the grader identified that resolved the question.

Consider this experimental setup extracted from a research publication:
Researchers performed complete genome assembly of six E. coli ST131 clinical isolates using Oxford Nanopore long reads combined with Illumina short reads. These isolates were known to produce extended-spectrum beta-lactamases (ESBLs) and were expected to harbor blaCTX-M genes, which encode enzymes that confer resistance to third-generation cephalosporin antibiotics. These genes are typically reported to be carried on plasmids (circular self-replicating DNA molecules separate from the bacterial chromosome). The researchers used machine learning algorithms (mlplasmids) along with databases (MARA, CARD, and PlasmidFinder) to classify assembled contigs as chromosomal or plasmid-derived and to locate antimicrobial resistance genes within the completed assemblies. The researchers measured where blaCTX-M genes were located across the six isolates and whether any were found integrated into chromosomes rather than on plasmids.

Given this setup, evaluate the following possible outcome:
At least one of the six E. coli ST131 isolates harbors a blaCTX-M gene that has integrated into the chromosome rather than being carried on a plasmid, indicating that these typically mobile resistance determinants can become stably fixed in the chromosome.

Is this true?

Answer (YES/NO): YES